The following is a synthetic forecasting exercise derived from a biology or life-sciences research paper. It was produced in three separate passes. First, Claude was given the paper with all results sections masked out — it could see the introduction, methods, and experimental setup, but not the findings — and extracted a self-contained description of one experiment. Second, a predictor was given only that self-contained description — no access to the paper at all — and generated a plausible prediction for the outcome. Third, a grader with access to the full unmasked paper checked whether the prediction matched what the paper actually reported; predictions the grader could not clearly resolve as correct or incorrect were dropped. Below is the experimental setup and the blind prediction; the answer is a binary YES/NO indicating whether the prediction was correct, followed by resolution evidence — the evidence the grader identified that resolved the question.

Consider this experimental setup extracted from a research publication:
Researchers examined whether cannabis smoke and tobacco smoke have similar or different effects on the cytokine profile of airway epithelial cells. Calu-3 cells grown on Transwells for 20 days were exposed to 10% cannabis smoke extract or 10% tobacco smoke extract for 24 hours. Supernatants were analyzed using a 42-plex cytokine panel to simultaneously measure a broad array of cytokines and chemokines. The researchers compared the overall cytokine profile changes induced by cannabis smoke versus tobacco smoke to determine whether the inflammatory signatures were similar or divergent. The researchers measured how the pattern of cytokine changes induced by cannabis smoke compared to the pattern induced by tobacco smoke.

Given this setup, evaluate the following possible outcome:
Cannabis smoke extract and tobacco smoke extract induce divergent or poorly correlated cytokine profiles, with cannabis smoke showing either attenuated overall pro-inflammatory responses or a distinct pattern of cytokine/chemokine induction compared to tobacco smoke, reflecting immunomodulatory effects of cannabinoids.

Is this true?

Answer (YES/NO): NO